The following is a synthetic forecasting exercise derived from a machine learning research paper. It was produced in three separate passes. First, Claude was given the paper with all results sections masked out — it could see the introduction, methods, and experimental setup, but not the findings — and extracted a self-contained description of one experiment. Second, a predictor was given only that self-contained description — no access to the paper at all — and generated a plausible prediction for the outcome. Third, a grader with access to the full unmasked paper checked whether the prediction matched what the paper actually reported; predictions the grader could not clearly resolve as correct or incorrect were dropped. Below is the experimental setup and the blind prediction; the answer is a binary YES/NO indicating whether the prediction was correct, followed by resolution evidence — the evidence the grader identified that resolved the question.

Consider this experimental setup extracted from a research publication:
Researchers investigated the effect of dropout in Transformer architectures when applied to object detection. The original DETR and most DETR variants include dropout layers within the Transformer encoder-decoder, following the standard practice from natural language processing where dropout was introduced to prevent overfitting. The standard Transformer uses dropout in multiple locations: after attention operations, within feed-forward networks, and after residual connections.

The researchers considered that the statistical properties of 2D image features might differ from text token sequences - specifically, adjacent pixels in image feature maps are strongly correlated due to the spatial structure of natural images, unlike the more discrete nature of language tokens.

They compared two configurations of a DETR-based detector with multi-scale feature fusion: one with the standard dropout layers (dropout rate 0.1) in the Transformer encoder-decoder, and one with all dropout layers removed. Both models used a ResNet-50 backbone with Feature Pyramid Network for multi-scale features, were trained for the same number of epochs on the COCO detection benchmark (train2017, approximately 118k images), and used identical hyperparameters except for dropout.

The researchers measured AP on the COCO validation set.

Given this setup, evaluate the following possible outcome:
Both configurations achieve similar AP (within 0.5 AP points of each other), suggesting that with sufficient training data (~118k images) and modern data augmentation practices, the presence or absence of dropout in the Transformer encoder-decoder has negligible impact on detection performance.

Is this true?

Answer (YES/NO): NO